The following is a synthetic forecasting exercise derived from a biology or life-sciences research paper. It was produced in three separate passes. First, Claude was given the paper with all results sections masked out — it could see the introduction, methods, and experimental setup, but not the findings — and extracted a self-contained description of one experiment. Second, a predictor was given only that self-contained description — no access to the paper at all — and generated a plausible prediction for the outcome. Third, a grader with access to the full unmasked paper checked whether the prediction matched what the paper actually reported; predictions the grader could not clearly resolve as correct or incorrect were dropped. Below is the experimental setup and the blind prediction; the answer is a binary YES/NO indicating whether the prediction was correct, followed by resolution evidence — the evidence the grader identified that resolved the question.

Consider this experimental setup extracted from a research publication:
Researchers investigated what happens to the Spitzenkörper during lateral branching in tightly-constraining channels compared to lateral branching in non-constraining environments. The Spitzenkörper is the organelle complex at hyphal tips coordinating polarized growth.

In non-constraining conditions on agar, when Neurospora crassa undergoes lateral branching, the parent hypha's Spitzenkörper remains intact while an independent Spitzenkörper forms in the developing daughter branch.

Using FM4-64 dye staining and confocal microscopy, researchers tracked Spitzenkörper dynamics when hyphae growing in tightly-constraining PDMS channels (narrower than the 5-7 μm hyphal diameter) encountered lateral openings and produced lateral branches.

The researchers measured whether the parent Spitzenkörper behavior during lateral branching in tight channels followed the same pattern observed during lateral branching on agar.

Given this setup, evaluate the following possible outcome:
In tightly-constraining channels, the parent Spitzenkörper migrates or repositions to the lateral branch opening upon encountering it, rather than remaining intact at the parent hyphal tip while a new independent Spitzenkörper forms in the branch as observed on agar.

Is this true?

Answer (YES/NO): NO